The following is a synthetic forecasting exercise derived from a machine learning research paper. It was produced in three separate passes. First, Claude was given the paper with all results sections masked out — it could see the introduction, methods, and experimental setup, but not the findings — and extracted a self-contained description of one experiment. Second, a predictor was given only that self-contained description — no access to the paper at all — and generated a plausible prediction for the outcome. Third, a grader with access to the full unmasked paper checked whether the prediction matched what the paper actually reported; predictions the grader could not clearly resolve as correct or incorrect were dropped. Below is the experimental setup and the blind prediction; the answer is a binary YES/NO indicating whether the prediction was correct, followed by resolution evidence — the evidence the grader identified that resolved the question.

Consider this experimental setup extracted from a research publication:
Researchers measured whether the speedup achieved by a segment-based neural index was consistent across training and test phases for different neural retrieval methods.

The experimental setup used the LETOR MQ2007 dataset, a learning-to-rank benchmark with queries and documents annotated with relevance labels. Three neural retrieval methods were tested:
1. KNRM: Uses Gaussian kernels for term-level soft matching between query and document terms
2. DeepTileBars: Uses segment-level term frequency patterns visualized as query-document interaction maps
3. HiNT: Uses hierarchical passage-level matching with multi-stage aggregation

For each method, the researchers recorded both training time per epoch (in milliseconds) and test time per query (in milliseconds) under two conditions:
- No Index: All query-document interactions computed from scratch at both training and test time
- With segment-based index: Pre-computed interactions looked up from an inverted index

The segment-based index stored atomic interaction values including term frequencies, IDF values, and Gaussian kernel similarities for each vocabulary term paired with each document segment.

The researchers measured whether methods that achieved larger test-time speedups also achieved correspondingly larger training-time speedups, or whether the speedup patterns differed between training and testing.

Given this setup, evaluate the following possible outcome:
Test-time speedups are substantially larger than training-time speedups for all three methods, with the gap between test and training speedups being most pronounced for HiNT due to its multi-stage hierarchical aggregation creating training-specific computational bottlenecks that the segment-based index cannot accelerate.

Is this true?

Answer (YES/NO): NO